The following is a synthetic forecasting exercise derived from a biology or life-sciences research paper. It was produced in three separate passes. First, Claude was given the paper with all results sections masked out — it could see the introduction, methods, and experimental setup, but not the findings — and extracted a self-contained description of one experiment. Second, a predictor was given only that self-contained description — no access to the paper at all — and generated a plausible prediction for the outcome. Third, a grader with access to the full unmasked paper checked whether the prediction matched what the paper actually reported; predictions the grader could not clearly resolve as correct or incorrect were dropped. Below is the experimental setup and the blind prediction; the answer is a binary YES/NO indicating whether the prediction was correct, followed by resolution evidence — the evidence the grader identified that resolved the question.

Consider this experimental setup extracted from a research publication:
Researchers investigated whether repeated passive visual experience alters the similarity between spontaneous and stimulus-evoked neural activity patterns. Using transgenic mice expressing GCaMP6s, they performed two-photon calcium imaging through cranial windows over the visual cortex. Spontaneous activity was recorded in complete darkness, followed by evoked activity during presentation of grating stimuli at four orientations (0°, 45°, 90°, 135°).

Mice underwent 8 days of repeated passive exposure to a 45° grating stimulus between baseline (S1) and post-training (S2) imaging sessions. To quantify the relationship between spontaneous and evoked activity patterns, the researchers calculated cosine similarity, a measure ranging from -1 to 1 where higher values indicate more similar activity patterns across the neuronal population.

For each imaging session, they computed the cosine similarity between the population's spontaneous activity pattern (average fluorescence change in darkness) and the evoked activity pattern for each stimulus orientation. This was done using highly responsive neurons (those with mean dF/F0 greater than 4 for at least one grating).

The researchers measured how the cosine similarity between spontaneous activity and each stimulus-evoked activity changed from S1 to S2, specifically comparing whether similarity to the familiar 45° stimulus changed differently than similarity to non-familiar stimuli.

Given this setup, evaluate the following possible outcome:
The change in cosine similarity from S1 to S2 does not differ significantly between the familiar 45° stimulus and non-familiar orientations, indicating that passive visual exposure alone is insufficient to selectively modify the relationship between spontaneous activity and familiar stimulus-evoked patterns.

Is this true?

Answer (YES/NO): NO